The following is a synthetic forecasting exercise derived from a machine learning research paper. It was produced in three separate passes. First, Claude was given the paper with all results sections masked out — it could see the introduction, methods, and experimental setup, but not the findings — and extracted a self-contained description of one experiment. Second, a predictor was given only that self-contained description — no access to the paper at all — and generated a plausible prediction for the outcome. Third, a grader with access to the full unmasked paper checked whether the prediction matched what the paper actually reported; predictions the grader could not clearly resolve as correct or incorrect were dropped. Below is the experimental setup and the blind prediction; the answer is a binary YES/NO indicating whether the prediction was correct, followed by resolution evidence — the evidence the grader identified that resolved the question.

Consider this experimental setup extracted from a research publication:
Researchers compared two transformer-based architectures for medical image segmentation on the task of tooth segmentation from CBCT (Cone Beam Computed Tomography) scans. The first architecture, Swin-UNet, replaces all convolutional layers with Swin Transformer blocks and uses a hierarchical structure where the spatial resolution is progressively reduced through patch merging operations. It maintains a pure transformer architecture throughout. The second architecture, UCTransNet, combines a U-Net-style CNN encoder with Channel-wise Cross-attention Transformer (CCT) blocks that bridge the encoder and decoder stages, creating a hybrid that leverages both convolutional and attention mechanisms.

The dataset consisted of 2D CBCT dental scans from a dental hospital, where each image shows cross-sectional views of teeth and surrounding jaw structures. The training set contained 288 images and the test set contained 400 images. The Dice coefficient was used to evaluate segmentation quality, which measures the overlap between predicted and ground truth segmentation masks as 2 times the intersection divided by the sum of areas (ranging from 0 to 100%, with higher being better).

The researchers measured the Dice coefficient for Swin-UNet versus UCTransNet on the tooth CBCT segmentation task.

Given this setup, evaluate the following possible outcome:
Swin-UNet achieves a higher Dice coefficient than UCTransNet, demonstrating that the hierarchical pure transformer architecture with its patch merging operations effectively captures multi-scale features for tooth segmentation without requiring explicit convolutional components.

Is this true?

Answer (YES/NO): NO